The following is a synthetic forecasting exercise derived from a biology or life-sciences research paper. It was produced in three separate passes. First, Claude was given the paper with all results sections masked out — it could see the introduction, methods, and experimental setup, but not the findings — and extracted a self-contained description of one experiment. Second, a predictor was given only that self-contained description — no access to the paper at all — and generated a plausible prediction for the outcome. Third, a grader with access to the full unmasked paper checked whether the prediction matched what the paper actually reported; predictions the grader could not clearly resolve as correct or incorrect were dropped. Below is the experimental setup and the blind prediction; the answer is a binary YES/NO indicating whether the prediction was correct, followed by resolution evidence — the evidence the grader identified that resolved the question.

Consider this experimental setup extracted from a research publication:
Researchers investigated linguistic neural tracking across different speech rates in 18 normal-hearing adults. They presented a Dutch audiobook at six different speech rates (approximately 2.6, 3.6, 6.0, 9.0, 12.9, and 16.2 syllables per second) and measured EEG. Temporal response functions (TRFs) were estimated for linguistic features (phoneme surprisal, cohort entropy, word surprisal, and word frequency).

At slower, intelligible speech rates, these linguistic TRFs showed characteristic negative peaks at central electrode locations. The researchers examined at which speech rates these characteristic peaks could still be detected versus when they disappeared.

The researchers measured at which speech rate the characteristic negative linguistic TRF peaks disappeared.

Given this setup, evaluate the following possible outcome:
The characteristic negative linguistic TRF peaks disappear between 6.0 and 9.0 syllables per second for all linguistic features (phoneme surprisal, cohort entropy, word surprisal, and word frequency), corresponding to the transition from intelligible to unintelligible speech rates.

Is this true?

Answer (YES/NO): NO